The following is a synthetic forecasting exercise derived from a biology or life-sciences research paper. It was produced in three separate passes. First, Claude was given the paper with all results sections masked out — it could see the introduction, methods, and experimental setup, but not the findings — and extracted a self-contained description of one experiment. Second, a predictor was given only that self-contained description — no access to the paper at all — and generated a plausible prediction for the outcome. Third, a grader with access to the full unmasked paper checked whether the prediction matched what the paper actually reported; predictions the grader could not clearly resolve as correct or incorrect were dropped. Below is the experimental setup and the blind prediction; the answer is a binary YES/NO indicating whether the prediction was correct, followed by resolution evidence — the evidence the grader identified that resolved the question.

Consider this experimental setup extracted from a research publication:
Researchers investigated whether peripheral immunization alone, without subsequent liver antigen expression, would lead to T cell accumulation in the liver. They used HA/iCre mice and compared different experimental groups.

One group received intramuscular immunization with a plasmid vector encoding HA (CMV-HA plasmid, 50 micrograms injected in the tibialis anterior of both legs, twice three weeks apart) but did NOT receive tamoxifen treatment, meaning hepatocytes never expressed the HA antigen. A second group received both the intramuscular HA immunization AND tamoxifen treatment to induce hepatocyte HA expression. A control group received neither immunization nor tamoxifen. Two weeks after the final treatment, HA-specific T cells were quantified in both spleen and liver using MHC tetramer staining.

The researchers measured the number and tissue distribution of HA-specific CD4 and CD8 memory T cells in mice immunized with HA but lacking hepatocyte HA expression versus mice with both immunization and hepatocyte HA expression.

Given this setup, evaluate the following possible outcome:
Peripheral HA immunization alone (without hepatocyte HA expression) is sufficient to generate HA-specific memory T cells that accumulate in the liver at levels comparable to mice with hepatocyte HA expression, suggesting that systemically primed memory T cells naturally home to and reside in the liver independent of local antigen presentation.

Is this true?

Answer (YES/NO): NO